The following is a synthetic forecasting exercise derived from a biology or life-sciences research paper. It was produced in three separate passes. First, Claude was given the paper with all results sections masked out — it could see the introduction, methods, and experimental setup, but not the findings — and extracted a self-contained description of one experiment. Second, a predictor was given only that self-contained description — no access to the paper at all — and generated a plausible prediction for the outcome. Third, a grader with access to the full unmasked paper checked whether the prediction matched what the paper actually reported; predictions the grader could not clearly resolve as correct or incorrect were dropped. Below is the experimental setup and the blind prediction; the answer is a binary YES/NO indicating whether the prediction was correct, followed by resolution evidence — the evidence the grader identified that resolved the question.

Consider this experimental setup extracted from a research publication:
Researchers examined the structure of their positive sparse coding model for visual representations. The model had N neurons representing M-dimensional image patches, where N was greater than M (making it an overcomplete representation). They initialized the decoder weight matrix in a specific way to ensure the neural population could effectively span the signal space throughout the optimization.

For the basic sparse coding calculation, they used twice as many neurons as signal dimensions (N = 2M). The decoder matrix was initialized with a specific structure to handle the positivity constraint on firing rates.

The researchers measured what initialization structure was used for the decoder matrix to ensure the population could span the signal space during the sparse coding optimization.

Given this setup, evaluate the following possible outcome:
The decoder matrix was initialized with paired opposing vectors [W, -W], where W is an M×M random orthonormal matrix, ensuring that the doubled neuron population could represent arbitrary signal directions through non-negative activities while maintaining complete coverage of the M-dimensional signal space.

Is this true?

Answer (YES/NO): NO